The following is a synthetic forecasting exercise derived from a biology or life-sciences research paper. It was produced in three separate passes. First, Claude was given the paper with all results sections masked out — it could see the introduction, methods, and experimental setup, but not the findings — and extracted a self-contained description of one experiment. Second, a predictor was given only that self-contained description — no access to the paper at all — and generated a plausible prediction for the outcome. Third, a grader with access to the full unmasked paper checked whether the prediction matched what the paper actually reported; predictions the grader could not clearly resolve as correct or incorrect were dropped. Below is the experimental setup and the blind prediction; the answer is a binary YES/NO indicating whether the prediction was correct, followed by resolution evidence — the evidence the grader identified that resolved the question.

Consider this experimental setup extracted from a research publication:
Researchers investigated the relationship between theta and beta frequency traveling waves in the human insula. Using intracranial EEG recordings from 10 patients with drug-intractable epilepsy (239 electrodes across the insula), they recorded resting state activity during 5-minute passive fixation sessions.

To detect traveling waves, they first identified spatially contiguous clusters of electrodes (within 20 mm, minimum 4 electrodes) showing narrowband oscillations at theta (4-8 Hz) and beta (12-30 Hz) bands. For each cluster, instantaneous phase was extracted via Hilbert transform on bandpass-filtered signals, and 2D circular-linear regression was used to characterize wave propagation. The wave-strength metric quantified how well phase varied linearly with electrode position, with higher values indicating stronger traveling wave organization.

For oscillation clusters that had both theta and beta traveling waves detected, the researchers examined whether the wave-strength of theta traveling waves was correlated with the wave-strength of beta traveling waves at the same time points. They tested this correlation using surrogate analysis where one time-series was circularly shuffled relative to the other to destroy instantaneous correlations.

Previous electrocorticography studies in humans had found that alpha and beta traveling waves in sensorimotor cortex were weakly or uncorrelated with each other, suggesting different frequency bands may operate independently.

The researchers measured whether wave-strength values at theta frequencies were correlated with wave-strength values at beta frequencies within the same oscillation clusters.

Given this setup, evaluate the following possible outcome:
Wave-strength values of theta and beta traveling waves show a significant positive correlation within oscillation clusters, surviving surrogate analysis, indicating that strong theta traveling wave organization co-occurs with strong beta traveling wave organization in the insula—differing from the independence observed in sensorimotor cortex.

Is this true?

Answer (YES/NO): NO